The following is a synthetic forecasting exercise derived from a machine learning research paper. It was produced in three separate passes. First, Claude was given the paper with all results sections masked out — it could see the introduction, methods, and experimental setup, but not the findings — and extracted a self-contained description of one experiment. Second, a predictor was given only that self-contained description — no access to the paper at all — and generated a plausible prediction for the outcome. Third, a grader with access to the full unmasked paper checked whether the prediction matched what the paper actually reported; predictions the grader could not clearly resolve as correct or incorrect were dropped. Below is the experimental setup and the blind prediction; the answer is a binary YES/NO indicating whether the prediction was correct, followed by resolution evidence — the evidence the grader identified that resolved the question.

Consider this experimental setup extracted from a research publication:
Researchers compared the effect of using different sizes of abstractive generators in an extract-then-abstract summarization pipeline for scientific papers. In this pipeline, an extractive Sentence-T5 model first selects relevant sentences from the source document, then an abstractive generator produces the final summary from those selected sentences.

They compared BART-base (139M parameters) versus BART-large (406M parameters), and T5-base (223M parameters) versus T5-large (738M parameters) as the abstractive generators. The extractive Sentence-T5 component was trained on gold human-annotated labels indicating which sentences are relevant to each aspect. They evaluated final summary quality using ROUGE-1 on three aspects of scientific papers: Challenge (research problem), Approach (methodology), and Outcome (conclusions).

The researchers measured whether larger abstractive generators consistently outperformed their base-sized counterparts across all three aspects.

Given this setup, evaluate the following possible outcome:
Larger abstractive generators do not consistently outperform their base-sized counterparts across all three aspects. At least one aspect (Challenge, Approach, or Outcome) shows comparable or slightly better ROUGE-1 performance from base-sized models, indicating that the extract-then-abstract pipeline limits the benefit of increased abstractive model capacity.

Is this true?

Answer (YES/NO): YES